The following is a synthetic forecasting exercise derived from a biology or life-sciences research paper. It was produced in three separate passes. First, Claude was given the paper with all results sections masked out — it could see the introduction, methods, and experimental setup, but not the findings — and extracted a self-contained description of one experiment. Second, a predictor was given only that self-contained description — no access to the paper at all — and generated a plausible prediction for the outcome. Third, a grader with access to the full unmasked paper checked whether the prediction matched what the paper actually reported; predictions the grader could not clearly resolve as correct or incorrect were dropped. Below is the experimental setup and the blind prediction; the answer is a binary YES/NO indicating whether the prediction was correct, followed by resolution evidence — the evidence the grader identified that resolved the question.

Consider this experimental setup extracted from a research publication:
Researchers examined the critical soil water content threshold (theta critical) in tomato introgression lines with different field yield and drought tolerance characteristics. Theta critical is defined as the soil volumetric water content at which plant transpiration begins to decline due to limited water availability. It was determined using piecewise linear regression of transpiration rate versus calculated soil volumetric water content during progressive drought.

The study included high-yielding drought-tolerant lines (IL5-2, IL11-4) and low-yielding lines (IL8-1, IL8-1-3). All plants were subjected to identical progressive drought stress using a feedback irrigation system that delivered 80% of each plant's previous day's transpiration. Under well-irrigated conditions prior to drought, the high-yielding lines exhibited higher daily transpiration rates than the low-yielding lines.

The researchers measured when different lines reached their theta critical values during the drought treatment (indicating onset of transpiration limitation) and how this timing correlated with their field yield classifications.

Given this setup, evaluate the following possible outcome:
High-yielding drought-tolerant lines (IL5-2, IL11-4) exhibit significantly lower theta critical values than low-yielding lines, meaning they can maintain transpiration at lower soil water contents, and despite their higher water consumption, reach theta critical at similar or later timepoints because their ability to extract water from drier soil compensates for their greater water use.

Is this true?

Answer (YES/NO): NO